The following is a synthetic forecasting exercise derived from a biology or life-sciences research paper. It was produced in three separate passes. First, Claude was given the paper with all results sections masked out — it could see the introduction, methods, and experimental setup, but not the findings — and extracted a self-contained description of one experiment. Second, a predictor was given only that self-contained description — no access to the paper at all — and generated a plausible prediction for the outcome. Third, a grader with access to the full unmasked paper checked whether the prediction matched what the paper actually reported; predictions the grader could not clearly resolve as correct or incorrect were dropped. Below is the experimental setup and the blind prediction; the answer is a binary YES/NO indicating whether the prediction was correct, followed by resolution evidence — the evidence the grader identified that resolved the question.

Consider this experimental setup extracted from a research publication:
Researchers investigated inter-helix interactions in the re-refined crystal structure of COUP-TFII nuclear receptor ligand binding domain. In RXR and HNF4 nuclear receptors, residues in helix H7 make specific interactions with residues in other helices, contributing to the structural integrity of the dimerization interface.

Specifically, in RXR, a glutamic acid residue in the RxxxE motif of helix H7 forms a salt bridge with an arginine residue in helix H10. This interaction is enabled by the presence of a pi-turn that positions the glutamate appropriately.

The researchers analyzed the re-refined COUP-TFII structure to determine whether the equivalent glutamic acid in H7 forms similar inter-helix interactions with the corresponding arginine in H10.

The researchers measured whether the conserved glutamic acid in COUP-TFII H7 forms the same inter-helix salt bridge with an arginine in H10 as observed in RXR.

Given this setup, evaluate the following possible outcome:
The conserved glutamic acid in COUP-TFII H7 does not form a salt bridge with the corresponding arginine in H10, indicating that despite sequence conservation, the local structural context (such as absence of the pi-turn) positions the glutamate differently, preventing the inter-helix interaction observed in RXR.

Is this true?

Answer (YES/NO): YES